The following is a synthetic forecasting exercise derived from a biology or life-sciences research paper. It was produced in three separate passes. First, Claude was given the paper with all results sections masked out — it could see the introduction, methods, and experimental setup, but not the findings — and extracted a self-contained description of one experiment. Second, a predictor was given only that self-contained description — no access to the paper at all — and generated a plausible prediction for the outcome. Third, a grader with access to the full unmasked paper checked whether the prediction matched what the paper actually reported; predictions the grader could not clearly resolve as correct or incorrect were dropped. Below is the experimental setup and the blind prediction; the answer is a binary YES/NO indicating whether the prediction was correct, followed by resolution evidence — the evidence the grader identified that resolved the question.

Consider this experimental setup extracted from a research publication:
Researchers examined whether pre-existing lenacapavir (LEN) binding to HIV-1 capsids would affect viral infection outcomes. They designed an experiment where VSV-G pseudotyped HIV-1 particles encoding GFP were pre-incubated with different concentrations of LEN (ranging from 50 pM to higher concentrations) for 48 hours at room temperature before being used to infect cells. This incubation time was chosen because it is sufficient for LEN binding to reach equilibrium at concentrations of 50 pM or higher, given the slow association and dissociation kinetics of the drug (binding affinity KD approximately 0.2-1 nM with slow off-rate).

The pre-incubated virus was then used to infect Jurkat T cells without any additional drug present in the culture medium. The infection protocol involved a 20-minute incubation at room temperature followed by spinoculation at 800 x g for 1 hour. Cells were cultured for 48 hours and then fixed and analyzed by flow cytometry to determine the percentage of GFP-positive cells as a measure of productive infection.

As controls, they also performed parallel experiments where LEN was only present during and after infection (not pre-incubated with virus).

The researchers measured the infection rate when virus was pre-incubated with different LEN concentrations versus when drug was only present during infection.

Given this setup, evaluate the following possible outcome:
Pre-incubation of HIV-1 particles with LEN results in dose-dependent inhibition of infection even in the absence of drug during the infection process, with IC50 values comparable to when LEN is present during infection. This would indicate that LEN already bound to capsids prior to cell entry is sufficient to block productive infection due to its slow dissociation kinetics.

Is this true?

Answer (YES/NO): NO